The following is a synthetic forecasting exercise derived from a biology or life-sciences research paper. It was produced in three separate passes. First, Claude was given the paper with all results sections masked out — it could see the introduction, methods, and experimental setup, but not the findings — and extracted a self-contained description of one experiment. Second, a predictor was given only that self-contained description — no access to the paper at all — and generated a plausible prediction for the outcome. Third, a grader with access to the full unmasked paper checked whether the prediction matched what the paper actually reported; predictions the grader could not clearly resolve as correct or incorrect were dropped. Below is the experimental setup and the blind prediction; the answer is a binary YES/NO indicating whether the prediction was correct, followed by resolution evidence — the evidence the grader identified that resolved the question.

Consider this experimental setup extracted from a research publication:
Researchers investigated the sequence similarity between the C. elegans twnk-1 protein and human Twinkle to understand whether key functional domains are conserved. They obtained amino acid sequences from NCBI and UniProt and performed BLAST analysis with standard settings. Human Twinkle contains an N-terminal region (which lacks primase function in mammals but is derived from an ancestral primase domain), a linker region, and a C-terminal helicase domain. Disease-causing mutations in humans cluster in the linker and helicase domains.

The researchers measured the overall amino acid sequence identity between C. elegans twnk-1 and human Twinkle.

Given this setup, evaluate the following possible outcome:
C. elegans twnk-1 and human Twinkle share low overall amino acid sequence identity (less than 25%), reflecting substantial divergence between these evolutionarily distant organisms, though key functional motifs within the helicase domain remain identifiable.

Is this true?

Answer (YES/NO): NO